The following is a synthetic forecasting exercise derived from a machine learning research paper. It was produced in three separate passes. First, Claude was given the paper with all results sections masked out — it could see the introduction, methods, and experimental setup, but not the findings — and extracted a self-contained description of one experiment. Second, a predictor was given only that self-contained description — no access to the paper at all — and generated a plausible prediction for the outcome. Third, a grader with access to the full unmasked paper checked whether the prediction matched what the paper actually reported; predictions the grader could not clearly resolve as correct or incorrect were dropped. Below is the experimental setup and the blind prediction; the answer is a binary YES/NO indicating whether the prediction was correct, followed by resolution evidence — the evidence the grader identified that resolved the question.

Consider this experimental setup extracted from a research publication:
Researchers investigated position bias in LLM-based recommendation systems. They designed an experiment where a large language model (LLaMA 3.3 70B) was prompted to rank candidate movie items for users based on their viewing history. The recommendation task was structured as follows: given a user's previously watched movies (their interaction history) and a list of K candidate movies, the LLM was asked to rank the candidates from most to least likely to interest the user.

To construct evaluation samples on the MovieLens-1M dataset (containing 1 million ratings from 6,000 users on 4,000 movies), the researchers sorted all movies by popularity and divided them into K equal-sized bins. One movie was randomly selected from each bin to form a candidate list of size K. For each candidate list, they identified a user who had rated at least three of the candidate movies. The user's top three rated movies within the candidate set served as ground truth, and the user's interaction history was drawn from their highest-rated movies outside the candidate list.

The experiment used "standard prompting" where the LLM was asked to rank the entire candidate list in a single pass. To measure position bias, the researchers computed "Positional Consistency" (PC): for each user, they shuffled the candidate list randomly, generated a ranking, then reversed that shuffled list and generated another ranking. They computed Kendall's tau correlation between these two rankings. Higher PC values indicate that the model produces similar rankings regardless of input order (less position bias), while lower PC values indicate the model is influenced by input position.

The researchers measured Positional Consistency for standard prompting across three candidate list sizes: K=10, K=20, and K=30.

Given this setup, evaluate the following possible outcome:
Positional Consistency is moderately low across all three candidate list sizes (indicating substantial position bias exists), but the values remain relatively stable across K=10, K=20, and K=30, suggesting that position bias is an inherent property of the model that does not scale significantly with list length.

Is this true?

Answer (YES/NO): NO